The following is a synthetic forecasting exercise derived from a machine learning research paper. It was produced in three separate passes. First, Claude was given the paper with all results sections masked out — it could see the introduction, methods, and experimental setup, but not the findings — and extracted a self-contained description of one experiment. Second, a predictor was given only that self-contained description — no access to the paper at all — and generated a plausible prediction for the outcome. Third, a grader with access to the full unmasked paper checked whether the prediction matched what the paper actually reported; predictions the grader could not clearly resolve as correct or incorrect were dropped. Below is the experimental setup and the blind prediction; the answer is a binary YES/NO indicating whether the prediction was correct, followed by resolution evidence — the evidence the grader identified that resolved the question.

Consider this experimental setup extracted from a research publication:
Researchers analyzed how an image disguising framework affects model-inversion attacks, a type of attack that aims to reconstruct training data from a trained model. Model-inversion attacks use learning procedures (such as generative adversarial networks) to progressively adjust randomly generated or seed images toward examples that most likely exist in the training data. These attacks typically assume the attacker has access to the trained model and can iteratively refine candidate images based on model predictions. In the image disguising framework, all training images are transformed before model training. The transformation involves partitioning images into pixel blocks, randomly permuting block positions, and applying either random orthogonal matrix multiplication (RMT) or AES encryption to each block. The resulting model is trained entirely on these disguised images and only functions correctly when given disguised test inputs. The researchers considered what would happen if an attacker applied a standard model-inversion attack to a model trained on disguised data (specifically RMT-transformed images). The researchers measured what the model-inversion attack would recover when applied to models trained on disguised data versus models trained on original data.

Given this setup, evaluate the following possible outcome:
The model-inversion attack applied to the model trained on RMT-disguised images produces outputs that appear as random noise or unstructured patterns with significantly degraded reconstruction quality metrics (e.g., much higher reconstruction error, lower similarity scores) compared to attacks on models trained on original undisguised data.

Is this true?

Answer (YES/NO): NO